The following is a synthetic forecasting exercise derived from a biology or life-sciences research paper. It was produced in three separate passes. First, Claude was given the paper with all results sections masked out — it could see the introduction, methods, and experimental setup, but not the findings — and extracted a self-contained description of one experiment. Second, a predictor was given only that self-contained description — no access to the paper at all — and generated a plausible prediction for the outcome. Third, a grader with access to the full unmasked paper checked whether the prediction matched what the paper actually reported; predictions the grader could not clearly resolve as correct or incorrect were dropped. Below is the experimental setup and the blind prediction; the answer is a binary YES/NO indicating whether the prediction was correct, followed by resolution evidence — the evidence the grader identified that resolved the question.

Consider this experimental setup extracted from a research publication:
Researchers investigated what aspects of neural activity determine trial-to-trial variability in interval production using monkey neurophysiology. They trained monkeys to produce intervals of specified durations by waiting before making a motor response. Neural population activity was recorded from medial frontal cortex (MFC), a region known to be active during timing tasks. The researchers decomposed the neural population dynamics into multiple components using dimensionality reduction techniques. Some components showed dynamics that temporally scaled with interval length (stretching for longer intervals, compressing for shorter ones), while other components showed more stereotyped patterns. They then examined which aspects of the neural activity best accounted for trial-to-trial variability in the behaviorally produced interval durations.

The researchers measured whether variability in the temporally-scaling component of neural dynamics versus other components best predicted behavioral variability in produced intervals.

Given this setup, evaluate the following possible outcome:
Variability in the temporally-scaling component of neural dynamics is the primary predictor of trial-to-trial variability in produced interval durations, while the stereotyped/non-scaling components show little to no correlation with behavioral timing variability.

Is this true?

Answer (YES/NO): YES